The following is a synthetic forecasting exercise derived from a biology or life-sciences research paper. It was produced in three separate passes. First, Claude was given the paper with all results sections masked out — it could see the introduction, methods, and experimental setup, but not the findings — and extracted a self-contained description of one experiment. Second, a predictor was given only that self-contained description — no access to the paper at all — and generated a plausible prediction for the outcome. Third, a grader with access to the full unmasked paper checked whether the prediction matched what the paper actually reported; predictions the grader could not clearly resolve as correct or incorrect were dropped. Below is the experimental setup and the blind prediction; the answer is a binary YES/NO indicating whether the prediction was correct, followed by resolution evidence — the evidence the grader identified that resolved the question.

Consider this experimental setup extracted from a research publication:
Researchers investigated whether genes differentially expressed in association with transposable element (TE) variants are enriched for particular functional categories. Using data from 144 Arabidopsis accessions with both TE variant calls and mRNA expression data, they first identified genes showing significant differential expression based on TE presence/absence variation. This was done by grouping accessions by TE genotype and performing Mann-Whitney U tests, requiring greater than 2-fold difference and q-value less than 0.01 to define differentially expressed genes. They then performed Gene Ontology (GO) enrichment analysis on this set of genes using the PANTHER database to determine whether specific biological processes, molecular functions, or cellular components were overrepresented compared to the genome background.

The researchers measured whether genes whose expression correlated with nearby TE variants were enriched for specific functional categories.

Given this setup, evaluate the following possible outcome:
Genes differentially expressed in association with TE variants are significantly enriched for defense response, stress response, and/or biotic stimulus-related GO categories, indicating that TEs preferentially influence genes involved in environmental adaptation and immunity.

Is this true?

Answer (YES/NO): NO